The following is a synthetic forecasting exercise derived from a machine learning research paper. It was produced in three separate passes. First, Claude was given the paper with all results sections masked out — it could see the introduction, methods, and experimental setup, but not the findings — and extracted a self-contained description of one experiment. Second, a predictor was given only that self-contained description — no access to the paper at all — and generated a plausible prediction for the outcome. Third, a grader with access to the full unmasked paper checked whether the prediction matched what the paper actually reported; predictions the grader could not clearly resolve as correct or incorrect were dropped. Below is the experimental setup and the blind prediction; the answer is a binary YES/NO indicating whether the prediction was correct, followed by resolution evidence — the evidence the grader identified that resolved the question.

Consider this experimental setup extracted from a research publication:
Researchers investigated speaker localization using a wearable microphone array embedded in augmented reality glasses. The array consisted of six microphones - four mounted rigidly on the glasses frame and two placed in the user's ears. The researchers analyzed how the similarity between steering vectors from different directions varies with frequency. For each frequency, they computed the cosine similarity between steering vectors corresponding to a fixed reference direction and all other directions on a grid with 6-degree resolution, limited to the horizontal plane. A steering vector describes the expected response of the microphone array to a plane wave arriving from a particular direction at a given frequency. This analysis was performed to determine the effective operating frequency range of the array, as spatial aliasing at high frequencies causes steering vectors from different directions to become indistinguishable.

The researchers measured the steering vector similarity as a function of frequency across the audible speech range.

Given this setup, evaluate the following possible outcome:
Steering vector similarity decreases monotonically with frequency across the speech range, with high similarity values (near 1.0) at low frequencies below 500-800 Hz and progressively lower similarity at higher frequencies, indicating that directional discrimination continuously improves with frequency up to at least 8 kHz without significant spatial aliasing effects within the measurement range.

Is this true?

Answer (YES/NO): NO